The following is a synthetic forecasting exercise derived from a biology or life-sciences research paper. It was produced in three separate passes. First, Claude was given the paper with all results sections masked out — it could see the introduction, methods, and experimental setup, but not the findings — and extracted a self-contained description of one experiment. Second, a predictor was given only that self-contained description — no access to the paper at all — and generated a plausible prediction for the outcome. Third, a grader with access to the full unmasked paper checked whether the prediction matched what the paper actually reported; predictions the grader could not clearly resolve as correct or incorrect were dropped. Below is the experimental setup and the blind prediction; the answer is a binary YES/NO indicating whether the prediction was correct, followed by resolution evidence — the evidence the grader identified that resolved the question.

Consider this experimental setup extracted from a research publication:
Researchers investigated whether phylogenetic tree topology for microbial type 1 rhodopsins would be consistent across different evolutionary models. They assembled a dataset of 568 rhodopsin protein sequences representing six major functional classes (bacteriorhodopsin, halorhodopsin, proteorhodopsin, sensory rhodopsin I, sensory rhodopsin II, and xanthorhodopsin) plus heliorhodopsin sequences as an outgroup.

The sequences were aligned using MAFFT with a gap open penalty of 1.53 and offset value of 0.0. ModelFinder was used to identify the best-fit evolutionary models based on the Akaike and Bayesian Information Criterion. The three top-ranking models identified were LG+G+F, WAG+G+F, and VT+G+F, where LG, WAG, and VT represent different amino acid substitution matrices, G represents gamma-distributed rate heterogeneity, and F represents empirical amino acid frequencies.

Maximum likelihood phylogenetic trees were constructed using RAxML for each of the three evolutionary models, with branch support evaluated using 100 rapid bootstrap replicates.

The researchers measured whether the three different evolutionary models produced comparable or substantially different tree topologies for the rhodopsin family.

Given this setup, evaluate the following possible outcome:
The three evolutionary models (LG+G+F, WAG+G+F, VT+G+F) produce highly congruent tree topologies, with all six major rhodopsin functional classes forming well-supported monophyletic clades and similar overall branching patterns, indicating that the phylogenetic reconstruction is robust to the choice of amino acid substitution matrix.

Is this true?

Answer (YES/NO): YES